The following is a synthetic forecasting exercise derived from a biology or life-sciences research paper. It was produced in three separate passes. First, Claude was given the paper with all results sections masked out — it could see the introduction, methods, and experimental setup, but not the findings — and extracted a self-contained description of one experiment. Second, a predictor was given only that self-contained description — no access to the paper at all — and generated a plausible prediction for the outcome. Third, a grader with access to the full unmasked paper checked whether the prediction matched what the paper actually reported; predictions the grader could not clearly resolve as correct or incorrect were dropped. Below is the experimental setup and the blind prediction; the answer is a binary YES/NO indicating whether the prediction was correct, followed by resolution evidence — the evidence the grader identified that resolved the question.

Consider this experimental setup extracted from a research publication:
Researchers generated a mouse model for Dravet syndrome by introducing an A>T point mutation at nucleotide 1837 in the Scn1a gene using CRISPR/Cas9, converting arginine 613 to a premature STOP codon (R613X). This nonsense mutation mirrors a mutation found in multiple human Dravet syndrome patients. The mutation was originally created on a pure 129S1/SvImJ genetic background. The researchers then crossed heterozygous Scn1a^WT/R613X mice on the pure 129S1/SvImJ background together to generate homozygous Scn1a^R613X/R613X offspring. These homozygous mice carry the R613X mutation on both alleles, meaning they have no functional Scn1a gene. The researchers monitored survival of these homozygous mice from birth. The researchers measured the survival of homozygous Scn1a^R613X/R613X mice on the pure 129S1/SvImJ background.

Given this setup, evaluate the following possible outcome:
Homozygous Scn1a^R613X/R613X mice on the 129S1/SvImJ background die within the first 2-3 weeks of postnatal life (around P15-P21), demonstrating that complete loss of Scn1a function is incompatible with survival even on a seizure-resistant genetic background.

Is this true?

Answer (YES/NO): YES